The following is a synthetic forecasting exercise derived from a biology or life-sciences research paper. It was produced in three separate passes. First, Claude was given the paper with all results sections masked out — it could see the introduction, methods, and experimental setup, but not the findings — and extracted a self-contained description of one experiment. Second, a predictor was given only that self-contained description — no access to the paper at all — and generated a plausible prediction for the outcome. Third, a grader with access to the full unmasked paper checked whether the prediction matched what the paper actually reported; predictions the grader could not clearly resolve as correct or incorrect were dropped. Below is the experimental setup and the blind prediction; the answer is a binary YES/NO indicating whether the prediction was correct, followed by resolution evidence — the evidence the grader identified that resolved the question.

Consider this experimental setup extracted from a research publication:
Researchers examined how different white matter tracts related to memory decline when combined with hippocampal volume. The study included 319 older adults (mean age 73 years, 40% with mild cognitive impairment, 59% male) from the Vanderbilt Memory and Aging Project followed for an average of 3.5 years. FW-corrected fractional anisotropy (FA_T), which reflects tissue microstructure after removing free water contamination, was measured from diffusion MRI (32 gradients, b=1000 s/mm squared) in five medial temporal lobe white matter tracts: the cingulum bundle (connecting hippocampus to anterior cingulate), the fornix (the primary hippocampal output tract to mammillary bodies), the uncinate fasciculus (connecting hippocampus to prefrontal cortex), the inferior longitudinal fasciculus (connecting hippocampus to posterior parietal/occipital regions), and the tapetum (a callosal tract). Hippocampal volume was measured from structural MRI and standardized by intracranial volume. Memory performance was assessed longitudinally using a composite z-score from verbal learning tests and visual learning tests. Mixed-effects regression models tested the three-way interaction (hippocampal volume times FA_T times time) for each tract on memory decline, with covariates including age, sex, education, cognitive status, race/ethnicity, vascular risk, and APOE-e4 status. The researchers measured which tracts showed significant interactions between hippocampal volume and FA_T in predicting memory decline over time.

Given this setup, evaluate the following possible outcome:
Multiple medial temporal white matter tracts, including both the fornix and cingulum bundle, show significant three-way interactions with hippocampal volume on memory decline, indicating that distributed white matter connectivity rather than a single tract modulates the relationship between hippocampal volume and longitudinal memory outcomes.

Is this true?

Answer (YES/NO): NO